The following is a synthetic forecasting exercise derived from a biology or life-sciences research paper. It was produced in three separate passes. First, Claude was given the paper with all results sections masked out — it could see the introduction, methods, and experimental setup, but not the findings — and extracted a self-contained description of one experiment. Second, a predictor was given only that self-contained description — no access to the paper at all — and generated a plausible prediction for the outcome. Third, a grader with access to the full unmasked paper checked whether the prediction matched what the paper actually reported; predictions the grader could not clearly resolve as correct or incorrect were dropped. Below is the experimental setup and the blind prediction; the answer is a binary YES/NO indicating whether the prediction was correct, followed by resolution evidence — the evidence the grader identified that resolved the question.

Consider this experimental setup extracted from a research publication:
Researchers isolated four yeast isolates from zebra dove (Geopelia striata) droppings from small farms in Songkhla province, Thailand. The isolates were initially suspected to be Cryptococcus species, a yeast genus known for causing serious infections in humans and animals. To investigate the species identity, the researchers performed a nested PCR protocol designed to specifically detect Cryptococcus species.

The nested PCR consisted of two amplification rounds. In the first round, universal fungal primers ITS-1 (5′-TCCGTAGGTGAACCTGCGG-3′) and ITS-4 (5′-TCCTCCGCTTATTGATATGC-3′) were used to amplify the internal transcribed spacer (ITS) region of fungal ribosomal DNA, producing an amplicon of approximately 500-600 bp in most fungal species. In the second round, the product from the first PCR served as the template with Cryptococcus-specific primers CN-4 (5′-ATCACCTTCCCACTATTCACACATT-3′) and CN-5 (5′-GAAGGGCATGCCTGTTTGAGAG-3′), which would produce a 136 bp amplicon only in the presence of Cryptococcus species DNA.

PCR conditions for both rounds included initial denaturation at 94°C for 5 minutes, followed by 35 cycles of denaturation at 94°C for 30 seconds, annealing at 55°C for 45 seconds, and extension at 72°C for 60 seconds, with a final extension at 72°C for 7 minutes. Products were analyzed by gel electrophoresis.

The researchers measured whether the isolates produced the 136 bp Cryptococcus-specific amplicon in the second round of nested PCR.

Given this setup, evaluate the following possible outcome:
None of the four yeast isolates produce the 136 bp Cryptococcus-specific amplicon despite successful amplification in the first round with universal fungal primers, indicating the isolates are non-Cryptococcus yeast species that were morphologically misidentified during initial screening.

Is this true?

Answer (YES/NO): NO